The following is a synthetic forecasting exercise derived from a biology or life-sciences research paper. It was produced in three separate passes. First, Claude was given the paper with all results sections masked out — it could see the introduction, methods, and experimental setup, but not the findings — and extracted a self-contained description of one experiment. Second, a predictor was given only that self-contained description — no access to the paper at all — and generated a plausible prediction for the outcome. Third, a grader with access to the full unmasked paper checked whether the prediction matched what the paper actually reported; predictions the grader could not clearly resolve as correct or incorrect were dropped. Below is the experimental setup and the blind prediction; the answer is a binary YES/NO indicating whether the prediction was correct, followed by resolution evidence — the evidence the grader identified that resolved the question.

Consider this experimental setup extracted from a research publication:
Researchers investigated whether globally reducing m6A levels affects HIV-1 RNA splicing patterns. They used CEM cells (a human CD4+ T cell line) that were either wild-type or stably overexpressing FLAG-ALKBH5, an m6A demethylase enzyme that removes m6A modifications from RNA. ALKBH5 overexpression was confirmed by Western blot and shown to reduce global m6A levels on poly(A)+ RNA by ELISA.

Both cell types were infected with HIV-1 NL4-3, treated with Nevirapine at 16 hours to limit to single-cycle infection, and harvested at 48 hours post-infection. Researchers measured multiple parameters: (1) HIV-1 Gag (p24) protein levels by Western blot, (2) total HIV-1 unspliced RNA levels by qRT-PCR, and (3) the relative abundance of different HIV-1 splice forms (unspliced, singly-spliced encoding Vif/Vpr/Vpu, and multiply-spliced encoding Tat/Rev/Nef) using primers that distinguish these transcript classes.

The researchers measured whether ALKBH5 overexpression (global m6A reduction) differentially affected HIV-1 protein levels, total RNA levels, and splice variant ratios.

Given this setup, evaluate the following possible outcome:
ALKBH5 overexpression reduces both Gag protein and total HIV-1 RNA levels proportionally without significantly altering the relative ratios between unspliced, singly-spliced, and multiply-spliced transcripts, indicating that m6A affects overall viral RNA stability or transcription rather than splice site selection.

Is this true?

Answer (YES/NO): YES